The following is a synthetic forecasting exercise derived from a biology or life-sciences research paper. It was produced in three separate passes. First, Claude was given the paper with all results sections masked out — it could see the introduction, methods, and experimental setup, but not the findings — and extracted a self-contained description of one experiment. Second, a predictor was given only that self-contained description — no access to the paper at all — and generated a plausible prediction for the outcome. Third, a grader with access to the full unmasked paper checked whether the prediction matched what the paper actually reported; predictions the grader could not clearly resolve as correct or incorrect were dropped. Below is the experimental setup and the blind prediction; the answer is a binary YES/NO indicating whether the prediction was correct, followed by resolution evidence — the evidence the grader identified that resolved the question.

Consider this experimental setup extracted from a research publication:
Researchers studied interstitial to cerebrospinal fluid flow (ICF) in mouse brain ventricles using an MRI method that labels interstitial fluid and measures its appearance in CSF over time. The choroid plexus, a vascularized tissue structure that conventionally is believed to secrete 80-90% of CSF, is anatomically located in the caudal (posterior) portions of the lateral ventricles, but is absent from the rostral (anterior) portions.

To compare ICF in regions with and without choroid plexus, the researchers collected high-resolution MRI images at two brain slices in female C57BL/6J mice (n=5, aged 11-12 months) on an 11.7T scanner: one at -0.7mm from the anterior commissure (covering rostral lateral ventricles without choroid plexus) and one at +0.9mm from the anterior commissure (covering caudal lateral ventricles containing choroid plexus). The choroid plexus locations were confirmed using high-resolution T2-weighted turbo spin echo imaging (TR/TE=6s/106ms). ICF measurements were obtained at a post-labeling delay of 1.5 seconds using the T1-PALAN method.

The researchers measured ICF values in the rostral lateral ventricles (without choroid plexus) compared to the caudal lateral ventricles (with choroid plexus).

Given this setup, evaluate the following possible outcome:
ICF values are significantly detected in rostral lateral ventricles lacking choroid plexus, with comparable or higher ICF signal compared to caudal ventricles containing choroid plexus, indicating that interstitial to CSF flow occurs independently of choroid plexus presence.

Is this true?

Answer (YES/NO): NO